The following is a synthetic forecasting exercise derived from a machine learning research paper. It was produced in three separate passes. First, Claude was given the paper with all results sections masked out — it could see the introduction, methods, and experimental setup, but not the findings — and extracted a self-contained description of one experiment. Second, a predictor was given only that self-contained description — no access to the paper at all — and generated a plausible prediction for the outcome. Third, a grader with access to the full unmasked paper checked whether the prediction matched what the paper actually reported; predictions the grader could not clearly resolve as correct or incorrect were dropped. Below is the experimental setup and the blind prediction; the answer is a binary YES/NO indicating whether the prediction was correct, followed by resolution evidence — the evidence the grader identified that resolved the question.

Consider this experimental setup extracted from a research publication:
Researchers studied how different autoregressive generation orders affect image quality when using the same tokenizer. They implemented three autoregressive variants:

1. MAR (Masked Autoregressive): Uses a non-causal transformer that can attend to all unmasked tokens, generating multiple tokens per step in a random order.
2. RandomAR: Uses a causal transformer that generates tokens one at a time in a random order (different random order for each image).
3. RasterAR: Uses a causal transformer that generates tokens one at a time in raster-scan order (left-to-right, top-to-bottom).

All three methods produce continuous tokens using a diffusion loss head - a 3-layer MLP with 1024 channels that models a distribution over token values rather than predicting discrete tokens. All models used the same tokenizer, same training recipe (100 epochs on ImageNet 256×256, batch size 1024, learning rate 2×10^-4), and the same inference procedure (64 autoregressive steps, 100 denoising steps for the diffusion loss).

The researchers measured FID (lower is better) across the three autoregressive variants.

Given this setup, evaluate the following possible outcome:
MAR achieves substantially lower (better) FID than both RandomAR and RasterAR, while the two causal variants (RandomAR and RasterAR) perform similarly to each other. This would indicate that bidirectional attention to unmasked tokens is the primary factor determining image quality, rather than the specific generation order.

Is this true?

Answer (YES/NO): NO